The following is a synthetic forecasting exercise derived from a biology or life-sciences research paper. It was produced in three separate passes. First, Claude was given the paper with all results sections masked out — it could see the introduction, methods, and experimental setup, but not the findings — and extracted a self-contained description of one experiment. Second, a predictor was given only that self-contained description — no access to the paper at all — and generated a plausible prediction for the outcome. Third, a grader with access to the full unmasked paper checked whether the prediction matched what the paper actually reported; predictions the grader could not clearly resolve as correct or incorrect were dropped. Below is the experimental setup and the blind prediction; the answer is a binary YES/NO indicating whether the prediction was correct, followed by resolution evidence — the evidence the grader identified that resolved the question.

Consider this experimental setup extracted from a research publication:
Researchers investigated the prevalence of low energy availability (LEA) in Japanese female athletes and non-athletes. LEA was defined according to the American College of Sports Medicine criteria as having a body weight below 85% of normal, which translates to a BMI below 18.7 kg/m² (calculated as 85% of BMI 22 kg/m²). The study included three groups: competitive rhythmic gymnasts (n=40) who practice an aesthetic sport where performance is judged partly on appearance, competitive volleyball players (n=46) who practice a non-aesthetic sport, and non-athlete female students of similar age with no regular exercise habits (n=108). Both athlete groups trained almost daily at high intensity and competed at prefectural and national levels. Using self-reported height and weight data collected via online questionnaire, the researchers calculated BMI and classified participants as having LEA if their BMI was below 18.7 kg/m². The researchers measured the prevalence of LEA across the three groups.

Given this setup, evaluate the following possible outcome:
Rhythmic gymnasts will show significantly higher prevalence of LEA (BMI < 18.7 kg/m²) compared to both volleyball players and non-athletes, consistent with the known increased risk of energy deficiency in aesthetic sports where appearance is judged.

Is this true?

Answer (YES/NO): YES